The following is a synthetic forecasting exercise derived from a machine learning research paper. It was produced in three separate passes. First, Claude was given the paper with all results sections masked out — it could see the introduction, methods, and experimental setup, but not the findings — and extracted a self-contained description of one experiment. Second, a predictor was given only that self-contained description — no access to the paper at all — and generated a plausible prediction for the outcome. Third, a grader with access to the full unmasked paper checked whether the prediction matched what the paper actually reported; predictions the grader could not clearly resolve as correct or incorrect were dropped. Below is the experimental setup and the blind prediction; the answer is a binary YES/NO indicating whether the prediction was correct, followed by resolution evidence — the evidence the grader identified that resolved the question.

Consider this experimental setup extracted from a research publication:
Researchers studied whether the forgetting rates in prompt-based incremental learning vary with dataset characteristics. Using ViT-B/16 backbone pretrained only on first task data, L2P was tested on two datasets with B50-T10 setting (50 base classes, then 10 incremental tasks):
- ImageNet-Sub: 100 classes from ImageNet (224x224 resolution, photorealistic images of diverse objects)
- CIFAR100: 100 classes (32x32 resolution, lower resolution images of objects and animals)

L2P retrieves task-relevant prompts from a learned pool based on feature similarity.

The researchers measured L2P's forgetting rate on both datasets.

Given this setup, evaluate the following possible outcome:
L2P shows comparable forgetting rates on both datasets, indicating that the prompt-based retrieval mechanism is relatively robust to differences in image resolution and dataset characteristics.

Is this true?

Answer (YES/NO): NO